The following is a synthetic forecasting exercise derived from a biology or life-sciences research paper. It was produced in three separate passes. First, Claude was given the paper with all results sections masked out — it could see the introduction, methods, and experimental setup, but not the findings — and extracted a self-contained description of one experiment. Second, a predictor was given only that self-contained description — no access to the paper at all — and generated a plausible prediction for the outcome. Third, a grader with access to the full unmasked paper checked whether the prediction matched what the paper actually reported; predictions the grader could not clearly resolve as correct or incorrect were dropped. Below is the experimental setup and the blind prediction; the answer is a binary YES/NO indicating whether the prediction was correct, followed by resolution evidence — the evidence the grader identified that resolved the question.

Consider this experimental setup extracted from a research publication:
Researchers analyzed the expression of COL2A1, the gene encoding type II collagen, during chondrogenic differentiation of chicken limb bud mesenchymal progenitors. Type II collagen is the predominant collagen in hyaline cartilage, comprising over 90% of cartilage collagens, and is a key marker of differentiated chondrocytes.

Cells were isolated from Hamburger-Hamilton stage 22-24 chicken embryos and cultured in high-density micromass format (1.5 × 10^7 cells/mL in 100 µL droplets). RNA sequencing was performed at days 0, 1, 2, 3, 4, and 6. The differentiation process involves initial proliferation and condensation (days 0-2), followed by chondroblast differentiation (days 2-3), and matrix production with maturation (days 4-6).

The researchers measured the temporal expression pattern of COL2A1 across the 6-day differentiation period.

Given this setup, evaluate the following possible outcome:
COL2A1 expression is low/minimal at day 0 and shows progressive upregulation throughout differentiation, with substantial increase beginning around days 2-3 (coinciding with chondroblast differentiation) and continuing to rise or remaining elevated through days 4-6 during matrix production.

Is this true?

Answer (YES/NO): YES